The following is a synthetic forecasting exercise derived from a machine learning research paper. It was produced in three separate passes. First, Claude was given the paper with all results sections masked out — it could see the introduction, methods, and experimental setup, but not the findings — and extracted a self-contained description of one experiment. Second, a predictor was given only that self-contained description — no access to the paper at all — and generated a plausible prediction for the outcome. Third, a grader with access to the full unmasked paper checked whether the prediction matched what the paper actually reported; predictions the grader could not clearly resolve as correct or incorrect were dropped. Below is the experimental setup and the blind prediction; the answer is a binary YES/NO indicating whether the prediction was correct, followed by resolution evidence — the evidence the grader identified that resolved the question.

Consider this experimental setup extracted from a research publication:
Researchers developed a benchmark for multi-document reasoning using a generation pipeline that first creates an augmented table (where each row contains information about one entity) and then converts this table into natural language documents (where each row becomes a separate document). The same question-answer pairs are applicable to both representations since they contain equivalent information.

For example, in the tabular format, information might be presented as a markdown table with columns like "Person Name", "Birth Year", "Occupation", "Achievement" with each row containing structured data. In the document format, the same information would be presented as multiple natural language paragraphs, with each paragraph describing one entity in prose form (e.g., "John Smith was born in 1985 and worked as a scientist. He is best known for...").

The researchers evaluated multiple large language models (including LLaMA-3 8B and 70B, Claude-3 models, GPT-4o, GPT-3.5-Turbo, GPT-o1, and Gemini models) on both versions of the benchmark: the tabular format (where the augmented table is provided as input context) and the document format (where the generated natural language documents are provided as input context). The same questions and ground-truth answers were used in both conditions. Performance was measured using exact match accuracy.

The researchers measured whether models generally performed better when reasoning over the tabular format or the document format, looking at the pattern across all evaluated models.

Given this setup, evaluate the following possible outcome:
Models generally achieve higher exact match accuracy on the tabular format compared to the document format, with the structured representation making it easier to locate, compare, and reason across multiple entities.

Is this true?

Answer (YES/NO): YES